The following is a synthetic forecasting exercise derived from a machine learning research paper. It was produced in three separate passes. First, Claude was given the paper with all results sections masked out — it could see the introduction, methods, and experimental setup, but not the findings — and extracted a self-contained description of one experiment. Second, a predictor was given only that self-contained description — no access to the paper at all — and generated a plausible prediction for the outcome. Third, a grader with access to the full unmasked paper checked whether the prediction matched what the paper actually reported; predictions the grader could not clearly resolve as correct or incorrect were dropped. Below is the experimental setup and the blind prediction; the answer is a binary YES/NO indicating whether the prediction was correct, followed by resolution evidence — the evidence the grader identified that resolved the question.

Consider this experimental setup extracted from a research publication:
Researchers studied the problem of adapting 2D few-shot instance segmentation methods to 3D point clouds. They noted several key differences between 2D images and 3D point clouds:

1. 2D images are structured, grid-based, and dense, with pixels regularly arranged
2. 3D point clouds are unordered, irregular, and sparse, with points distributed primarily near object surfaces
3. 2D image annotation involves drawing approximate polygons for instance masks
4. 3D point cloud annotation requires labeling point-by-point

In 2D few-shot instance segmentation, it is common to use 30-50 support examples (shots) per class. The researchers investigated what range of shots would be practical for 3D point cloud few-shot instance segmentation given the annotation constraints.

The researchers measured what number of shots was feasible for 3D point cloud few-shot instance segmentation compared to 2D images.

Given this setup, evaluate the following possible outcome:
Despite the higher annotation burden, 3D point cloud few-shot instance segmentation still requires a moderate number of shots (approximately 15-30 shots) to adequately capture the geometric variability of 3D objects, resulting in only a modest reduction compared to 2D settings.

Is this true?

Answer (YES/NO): NO